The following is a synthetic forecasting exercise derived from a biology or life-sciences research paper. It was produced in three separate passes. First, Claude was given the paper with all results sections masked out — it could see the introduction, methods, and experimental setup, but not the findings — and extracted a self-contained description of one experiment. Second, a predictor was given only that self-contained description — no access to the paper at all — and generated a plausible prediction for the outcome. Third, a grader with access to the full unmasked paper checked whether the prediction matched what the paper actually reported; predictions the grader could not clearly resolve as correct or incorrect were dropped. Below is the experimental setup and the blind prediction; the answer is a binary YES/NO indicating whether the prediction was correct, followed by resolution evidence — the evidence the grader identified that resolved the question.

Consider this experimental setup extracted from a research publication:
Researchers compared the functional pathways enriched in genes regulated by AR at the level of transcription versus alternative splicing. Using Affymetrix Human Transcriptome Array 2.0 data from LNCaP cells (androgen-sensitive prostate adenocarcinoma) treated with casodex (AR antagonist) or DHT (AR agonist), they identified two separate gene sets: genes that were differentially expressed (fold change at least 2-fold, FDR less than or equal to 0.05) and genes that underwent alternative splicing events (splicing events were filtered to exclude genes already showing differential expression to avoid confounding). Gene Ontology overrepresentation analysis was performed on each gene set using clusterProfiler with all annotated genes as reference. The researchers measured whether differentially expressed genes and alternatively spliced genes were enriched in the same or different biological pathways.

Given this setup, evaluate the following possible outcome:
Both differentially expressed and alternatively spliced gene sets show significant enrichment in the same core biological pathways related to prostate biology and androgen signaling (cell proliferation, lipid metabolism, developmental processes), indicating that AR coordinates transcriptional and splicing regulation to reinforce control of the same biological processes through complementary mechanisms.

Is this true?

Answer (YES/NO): NO